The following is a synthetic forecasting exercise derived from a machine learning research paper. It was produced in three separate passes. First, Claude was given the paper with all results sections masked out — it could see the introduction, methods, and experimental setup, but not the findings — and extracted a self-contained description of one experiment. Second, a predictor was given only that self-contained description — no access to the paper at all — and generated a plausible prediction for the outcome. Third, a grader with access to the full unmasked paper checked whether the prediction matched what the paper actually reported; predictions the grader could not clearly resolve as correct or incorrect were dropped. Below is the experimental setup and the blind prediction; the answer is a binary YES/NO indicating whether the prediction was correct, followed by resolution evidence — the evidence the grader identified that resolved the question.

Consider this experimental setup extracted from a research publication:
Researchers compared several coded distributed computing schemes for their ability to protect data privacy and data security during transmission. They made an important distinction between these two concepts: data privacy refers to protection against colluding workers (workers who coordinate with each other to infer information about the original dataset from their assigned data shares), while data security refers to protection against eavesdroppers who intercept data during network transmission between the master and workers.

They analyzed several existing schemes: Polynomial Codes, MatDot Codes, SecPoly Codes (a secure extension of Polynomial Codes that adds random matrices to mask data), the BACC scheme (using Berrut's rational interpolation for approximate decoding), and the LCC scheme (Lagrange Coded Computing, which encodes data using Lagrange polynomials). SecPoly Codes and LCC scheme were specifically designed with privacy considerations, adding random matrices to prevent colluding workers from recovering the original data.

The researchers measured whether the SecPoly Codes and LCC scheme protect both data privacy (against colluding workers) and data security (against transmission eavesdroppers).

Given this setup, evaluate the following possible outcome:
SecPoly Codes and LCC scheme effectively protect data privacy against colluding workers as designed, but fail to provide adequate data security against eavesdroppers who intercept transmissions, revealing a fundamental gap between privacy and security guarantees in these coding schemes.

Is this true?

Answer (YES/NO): YES